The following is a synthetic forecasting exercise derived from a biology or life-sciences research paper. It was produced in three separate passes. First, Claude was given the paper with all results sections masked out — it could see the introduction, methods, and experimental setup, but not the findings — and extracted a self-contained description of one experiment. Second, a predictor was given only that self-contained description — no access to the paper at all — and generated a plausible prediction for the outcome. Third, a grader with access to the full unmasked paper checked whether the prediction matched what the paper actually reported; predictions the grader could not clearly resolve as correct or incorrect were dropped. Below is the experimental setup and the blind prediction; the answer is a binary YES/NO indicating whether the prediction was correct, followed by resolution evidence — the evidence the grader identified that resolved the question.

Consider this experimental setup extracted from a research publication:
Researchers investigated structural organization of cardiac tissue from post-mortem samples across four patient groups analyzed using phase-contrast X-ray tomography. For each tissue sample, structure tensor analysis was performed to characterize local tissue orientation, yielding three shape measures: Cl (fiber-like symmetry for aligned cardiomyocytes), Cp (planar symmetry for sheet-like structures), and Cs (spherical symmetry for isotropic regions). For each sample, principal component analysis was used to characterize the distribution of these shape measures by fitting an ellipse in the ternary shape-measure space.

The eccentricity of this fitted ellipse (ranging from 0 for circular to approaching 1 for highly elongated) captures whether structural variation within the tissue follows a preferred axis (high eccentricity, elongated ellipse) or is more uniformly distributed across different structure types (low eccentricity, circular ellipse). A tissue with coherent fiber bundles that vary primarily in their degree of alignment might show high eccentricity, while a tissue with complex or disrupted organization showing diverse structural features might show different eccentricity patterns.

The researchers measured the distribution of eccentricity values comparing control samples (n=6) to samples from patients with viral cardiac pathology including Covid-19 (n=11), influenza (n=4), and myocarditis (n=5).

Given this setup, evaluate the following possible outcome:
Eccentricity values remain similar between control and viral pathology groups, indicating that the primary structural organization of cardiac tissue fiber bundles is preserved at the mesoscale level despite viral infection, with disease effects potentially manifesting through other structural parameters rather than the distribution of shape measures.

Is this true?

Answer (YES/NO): NO